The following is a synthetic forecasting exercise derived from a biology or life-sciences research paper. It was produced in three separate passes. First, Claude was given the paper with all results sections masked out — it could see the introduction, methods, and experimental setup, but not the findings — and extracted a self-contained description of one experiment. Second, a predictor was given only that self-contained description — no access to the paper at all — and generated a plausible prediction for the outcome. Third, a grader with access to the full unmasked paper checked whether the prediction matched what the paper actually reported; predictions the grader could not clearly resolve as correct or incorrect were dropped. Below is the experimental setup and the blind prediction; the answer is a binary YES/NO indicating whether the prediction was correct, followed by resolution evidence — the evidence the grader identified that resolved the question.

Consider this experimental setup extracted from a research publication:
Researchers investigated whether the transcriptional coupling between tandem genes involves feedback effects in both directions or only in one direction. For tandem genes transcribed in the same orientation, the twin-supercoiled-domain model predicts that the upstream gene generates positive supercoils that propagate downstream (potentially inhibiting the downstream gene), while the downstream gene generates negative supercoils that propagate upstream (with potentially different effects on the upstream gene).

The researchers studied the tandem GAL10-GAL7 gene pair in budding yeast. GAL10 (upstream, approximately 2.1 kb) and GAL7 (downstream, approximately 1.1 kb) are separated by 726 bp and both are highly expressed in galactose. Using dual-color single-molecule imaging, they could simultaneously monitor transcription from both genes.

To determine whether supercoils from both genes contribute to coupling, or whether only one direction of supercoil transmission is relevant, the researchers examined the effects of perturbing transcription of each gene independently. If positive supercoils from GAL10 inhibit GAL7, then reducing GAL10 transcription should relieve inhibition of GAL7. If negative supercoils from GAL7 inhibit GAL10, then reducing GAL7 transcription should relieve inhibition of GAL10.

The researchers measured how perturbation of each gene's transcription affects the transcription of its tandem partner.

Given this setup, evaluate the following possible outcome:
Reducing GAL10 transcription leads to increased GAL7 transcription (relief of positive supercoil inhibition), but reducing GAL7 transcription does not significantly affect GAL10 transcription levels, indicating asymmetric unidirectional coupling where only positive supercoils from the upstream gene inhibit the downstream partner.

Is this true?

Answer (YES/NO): NO